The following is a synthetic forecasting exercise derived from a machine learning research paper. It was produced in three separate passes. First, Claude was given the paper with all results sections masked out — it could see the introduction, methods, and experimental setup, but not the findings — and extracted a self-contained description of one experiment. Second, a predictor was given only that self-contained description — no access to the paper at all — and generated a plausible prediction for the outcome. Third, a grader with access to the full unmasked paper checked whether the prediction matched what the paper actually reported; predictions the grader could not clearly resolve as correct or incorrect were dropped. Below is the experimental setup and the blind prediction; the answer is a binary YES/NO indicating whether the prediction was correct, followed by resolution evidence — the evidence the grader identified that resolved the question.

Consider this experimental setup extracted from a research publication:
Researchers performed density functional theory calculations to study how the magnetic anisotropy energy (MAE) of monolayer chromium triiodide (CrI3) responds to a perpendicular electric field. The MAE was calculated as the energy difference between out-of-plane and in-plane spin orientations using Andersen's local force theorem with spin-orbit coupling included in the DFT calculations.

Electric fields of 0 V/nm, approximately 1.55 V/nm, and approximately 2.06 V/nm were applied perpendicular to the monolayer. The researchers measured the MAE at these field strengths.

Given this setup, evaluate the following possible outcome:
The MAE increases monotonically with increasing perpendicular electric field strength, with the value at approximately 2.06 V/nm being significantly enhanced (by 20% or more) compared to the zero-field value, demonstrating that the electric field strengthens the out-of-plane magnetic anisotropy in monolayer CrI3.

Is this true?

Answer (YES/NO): NO